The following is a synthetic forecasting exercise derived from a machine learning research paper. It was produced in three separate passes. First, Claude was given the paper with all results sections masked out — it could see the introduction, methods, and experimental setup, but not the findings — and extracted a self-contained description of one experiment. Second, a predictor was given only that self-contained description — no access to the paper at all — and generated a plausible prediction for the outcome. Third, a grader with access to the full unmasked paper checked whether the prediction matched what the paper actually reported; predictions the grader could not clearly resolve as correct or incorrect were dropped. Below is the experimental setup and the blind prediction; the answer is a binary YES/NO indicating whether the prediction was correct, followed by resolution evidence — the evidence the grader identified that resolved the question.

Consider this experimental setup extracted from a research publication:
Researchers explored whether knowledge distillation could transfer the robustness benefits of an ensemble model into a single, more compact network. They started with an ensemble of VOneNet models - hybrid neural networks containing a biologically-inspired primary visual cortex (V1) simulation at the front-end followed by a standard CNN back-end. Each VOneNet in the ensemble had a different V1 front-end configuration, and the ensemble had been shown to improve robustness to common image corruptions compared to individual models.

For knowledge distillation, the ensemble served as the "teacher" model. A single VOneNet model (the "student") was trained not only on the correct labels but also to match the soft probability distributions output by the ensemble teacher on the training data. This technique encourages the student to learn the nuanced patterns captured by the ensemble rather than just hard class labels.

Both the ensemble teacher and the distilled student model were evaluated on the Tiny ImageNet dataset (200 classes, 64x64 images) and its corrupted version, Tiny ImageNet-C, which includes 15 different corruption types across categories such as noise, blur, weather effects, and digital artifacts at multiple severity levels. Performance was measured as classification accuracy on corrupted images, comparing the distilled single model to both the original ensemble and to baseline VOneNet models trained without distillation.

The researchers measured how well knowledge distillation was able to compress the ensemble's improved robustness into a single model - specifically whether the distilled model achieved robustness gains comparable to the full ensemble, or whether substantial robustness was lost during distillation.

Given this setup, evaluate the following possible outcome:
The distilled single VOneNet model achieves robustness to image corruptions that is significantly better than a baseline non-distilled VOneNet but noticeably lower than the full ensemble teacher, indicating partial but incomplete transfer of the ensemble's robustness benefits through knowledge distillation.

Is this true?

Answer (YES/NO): YES